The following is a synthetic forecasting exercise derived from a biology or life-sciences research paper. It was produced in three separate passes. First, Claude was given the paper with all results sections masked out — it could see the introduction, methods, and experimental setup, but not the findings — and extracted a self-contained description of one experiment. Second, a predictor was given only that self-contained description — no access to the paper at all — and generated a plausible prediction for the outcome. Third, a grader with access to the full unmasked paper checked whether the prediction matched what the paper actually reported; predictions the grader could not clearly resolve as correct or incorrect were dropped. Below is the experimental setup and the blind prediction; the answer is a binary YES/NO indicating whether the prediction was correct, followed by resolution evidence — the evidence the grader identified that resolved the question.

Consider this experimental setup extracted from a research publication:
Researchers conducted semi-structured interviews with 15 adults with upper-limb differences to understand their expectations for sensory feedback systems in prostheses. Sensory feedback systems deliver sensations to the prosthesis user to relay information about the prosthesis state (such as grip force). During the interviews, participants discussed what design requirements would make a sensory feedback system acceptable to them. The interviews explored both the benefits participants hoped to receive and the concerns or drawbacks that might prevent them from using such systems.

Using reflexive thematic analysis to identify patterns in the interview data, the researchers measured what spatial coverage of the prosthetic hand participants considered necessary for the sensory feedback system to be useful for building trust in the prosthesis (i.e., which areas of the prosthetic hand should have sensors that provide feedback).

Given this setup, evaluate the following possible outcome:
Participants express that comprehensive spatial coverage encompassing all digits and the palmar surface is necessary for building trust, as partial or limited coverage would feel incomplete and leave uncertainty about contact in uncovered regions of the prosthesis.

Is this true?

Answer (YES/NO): NO